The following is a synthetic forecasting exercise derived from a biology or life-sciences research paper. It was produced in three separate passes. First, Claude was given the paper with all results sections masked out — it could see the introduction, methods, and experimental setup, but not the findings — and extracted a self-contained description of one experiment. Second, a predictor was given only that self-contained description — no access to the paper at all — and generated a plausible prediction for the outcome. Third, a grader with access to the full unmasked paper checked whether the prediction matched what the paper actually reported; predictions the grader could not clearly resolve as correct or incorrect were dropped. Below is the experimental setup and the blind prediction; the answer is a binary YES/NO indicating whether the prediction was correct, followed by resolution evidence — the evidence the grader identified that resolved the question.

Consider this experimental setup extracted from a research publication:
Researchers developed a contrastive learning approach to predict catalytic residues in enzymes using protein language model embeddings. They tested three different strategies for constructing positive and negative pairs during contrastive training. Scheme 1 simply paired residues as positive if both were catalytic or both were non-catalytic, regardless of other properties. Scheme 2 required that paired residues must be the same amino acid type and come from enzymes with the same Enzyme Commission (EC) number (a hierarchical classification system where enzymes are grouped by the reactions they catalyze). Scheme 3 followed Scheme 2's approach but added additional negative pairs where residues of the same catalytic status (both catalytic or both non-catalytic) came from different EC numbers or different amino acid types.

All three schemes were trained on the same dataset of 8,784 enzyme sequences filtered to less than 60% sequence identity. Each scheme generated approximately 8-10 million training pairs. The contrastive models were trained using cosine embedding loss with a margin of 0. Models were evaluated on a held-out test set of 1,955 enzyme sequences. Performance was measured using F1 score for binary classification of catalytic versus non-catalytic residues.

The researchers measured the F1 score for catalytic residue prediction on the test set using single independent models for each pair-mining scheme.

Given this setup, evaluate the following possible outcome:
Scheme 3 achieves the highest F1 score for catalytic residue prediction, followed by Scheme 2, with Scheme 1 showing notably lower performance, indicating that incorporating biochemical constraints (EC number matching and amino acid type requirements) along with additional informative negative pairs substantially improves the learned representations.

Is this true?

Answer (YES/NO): NO